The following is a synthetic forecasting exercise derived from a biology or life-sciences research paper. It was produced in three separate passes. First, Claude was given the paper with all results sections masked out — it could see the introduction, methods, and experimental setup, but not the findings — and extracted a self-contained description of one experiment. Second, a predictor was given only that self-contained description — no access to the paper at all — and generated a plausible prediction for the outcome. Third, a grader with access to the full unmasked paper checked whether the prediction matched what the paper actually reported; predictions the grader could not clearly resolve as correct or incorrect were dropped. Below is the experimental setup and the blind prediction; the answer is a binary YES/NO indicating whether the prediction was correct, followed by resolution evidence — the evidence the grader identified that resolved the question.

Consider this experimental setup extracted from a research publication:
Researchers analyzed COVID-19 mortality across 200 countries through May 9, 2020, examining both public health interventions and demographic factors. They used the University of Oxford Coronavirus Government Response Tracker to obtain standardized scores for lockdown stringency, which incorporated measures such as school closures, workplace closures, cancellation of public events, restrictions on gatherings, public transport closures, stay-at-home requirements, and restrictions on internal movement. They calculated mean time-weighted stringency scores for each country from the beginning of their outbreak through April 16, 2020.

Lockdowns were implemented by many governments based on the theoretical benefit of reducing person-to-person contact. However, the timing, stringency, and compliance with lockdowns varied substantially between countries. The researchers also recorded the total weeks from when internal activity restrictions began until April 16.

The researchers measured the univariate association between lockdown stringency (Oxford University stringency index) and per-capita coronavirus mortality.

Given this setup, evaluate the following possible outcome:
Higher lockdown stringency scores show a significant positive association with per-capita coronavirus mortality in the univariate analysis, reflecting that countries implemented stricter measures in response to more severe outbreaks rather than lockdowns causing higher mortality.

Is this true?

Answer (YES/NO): NO